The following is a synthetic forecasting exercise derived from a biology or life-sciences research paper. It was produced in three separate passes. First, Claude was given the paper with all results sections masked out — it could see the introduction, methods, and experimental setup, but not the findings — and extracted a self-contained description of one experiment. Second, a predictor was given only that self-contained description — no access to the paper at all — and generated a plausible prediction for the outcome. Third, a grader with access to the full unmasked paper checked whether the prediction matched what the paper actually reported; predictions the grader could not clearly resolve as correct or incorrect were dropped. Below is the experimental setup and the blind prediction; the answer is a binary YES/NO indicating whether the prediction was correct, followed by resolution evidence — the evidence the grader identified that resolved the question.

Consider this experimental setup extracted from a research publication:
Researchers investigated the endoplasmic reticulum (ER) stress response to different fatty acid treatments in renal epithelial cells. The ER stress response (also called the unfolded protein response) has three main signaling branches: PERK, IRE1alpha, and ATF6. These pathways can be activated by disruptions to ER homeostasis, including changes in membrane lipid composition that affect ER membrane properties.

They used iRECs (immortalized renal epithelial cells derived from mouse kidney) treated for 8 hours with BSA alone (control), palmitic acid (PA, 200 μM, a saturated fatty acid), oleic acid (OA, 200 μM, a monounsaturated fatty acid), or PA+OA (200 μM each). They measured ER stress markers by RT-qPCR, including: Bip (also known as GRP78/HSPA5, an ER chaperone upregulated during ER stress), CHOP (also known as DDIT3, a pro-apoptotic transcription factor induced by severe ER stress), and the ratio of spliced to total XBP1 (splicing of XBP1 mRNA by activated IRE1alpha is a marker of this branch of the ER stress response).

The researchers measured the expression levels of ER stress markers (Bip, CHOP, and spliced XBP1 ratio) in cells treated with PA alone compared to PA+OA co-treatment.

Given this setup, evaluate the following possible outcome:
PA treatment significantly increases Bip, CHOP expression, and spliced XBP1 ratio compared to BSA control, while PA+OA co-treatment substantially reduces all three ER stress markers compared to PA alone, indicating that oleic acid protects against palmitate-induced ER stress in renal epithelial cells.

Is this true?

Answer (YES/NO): YES